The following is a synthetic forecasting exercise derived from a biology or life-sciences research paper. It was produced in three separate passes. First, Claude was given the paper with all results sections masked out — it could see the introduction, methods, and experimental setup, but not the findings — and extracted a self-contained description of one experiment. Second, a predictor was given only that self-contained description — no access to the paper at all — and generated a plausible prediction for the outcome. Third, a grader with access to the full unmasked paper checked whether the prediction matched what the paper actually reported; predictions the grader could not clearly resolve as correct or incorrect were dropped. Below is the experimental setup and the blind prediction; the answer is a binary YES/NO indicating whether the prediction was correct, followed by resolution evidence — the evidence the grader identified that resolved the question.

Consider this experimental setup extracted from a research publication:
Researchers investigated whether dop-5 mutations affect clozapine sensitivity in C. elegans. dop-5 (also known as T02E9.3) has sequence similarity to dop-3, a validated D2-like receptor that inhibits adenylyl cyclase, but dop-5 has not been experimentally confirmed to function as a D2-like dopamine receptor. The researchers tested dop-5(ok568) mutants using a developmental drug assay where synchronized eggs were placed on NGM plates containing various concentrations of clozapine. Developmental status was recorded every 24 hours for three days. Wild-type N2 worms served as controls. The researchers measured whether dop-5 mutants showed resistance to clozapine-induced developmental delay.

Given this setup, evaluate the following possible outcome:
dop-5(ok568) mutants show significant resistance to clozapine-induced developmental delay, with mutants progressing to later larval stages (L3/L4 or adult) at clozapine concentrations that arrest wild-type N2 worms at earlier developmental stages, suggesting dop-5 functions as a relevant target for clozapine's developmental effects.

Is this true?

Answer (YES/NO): NO